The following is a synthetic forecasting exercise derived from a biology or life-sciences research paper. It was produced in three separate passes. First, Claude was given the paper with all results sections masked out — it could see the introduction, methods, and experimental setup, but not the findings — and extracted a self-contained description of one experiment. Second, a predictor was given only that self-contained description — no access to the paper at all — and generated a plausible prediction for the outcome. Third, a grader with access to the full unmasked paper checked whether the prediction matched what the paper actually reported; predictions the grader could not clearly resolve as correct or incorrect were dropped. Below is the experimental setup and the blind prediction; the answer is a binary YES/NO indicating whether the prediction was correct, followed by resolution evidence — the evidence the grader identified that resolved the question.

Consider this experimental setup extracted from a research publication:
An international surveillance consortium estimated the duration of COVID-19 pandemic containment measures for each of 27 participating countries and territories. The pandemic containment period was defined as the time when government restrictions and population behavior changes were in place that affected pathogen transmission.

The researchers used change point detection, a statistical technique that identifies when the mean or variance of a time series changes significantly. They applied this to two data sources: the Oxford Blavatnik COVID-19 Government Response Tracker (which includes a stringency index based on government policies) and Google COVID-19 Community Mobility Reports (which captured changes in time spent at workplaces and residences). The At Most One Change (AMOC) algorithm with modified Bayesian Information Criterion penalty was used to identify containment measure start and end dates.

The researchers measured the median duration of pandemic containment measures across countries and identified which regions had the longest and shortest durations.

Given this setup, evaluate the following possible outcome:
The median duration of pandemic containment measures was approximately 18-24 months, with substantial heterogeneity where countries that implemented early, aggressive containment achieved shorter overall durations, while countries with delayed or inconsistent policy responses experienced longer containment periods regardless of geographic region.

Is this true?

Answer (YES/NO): NO